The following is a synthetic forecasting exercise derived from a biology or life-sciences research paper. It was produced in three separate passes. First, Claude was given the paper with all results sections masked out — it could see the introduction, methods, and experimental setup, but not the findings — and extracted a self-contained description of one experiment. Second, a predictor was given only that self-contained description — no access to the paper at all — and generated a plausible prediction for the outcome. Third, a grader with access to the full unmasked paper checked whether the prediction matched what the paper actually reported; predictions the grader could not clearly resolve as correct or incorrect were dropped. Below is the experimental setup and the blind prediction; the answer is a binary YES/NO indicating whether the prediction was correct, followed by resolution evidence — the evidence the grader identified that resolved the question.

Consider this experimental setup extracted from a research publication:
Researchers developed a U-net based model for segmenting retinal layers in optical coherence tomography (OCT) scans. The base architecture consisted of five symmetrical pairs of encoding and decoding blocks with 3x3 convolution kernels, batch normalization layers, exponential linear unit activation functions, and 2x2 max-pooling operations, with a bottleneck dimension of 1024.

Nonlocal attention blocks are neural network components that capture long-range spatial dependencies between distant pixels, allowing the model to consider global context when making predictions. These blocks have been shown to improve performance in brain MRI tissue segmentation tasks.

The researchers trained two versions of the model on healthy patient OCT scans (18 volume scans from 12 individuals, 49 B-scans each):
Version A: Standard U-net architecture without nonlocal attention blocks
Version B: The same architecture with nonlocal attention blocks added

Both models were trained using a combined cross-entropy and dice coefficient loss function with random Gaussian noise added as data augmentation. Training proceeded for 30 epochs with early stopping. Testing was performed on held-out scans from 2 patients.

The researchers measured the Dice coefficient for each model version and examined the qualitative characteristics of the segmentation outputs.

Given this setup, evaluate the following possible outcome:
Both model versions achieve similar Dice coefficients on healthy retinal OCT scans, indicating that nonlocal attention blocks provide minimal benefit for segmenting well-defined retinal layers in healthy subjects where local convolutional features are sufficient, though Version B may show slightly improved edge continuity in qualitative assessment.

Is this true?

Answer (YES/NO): NO